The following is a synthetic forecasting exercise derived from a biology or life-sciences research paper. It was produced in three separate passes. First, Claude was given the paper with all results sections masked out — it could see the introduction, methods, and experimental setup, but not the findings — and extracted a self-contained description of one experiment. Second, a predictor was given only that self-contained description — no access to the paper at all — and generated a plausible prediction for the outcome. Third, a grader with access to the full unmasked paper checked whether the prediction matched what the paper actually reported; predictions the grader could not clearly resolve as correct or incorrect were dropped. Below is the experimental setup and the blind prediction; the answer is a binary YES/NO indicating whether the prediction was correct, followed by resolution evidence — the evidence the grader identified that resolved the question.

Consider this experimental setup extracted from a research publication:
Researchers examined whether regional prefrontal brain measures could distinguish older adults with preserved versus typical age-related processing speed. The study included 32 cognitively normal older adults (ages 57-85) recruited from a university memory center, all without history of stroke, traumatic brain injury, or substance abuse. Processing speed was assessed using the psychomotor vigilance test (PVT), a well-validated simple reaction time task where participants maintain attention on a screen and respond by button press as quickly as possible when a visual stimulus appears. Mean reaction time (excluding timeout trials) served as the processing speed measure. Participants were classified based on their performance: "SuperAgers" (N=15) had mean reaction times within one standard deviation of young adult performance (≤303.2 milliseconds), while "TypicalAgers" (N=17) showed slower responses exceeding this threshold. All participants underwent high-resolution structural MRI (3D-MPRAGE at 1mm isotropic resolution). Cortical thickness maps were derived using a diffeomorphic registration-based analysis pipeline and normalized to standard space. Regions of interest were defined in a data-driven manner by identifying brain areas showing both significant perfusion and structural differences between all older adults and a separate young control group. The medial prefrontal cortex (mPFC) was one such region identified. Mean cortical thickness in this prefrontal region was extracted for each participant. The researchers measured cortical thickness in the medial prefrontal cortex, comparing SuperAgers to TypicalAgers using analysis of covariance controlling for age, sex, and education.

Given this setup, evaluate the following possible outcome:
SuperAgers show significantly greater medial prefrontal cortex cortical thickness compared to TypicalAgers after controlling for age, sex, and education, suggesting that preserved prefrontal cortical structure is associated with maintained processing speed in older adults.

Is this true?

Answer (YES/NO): NO